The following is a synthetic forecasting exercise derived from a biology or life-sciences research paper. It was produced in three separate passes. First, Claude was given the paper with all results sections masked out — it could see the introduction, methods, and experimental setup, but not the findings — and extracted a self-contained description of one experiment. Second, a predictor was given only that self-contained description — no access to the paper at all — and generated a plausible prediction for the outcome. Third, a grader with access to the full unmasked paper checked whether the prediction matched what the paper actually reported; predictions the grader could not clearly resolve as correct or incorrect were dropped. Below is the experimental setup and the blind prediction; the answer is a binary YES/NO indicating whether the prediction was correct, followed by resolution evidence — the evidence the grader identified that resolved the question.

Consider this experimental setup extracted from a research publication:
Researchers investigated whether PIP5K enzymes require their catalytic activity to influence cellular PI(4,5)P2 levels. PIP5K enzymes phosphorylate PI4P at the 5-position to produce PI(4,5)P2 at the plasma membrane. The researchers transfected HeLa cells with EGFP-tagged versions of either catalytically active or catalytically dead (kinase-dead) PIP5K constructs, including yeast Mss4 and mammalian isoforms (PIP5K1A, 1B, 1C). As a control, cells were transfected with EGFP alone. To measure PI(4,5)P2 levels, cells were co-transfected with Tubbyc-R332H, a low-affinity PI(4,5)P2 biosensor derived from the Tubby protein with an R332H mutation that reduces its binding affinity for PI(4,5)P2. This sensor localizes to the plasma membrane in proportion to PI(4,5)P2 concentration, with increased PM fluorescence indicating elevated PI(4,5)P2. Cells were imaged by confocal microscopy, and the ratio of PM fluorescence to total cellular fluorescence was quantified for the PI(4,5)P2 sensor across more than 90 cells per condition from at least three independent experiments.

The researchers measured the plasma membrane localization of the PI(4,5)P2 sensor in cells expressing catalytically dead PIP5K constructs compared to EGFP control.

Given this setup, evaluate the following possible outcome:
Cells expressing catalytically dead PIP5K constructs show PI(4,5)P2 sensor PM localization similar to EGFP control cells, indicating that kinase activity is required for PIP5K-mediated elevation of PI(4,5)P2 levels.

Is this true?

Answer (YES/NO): NO